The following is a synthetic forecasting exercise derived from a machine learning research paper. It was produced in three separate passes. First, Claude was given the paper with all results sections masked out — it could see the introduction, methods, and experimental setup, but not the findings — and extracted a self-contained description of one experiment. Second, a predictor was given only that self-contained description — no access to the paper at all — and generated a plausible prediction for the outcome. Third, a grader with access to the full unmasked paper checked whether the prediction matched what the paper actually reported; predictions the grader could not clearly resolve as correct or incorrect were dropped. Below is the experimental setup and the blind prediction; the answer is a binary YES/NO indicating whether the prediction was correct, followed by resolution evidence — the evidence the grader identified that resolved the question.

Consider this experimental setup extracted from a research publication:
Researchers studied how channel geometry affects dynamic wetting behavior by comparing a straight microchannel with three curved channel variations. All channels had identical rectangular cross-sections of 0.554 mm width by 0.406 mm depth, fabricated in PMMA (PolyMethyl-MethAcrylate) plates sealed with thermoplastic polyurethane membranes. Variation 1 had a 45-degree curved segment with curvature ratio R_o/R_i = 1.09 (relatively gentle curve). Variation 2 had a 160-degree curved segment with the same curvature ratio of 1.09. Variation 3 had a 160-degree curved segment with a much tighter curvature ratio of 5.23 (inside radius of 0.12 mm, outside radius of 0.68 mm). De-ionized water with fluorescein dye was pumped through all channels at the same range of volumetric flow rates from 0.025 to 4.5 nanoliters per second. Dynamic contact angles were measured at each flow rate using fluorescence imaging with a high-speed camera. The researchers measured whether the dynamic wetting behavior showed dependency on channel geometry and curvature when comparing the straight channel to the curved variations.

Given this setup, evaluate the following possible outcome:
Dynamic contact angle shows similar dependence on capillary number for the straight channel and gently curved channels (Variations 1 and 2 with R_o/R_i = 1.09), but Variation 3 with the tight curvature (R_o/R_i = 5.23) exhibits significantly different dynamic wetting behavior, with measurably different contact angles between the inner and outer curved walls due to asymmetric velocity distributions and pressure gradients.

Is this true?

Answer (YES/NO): YES